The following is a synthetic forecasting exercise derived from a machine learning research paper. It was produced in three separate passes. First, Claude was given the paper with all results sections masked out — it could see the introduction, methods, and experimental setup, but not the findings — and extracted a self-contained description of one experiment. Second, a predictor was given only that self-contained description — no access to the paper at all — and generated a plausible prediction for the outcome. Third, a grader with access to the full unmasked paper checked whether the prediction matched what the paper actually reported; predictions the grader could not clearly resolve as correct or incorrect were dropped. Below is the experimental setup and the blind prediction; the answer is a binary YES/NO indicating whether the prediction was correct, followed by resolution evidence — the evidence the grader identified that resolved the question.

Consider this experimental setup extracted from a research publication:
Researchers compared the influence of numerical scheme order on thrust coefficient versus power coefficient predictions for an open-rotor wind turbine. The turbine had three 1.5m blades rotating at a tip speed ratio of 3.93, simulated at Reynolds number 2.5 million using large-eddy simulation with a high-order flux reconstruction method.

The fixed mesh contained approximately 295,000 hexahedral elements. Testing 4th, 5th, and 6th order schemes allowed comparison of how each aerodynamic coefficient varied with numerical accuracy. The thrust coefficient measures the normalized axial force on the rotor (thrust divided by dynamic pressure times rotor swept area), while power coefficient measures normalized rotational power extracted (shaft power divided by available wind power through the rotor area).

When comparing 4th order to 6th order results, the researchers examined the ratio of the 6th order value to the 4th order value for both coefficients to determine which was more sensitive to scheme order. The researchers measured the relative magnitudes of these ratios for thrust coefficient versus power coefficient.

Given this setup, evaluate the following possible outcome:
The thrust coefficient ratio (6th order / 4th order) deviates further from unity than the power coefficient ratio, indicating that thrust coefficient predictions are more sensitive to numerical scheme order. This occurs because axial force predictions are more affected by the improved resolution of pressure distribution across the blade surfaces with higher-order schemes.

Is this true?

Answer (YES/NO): NO